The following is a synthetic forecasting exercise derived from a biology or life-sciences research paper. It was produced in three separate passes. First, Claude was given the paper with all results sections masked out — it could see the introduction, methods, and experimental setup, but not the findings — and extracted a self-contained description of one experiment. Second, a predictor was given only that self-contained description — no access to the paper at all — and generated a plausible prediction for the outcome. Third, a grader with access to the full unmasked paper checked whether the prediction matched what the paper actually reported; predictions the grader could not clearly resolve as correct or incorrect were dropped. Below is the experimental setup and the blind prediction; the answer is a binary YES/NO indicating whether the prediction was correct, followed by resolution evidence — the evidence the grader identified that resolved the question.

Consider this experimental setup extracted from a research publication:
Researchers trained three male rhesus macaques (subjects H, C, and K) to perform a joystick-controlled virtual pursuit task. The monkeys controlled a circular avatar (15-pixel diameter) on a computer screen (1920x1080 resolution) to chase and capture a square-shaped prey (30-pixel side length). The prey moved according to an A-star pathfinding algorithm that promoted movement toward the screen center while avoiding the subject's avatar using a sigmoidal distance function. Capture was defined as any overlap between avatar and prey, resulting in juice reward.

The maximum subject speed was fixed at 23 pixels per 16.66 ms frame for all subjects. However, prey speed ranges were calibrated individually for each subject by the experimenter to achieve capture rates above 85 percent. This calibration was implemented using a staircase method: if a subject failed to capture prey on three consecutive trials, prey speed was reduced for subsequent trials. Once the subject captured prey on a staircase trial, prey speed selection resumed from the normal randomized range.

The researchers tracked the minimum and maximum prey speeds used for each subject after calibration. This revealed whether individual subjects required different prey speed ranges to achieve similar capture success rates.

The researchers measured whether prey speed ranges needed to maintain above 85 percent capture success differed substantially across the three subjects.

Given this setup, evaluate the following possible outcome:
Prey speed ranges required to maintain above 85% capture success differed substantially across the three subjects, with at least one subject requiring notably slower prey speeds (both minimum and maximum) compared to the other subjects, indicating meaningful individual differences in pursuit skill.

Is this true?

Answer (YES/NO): YES